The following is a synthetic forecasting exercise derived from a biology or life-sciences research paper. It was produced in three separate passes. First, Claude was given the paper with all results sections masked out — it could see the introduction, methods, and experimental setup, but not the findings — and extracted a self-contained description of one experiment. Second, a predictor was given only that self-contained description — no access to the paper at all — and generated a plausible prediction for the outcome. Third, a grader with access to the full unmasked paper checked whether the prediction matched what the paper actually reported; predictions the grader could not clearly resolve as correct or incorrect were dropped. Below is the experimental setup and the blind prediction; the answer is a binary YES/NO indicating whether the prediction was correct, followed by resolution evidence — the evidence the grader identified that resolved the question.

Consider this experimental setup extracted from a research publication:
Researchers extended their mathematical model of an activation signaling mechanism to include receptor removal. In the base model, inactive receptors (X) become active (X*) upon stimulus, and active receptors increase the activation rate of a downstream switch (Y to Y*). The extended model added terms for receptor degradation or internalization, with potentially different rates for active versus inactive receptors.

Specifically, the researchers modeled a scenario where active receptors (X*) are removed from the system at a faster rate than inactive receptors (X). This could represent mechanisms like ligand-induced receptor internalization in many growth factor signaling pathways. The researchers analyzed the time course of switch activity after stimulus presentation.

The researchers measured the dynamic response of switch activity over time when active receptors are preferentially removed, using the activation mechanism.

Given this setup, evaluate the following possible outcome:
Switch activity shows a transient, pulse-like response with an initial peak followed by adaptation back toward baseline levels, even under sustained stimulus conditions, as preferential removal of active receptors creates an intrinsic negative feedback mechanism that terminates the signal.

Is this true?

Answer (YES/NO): YES